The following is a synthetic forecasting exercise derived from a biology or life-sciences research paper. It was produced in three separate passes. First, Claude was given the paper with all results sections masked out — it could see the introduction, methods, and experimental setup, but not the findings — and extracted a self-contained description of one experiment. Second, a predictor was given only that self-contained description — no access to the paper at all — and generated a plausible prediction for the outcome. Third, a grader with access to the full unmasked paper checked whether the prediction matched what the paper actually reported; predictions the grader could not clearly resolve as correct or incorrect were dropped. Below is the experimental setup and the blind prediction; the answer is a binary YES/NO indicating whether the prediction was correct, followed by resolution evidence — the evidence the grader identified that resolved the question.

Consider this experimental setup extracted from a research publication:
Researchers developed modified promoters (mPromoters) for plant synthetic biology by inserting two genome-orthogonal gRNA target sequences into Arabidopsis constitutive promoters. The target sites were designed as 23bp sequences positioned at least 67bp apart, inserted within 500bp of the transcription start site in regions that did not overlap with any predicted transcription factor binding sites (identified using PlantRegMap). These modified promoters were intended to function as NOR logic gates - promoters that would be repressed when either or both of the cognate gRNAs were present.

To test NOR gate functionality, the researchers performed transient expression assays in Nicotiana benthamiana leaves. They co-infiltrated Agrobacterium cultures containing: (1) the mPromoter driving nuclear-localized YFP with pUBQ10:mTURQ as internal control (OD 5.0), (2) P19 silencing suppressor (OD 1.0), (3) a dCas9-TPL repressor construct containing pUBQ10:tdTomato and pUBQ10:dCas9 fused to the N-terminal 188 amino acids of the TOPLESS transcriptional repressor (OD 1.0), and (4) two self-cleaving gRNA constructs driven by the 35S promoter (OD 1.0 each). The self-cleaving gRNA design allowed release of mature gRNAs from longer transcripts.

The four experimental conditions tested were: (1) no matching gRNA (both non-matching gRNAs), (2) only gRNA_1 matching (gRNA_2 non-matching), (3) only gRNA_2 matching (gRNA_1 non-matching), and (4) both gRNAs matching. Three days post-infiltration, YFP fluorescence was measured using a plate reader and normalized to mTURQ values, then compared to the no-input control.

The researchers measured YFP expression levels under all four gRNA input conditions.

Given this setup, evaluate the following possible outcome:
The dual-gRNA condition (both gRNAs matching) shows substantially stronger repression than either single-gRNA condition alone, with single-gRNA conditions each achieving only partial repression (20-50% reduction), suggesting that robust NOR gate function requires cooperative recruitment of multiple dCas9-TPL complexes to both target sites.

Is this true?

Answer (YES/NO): NO